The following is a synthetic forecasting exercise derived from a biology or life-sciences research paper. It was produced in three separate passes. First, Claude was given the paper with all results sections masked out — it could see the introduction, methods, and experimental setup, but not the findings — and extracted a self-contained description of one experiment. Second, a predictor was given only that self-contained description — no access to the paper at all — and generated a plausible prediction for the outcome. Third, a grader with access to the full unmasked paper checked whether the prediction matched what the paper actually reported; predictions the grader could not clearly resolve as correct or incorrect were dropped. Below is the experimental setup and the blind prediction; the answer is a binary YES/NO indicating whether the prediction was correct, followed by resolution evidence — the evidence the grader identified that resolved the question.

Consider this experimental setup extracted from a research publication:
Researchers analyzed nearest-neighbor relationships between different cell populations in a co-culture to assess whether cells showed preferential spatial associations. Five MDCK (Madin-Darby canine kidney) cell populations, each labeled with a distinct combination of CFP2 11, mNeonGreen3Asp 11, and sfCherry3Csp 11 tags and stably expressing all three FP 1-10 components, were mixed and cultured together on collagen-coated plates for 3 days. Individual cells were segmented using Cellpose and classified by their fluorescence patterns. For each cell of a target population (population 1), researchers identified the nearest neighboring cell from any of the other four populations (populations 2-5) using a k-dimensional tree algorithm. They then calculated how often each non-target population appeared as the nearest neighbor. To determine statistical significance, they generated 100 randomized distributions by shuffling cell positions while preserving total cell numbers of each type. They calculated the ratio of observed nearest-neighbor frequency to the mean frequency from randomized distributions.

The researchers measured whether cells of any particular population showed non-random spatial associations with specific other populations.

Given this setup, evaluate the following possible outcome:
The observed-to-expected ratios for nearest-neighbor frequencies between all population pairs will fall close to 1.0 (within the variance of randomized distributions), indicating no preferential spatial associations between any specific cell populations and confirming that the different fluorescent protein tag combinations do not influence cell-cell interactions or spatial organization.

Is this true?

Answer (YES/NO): NO